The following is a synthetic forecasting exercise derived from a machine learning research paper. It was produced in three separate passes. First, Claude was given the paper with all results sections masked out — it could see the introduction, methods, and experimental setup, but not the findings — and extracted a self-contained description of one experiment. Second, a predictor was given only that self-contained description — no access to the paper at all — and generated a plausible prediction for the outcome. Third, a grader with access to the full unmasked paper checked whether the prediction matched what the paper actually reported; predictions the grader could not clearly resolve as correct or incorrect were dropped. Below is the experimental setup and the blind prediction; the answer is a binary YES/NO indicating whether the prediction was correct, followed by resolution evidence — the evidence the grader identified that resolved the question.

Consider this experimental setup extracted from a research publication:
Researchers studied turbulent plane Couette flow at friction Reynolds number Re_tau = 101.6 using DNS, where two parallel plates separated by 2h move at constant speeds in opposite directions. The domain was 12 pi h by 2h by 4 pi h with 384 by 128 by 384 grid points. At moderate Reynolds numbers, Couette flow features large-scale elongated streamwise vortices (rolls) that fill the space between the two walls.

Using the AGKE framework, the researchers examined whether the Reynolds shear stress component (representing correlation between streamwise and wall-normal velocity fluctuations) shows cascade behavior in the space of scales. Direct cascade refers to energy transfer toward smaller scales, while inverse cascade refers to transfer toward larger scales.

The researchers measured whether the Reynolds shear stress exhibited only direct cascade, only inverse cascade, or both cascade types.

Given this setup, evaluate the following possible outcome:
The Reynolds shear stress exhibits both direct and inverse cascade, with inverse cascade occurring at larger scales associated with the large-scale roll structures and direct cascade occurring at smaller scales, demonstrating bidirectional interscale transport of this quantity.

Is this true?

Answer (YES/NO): NO